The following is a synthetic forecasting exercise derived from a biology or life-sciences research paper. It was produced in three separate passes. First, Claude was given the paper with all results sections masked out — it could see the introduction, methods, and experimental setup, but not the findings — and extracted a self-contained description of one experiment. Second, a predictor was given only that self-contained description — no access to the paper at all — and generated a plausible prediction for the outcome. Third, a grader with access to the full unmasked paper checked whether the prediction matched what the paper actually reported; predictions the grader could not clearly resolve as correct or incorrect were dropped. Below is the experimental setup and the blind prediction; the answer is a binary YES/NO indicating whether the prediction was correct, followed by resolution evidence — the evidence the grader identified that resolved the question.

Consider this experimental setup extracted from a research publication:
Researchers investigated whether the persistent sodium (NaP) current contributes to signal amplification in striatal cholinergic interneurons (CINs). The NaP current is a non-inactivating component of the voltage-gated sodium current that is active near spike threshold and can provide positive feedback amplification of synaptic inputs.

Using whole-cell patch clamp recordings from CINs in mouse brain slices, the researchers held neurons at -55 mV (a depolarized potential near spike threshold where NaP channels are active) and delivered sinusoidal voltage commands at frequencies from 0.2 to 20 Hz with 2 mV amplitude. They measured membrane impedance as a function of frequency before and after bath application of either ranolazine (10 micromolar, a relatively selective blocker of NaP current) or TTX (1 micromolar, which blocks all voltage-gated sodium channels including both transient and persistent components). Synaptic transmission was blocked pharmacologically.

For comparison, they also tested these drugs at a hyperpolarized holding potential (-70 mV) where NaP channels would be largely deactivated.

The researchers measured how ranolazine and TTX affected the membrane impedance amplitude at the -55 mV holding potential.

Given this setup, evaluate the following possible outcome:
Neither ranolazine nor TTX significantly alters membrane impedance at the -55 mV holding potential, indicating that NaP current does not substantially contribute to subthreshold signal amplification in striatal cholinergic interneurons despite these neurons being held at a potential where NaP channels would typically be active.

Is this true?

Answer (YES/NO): NO